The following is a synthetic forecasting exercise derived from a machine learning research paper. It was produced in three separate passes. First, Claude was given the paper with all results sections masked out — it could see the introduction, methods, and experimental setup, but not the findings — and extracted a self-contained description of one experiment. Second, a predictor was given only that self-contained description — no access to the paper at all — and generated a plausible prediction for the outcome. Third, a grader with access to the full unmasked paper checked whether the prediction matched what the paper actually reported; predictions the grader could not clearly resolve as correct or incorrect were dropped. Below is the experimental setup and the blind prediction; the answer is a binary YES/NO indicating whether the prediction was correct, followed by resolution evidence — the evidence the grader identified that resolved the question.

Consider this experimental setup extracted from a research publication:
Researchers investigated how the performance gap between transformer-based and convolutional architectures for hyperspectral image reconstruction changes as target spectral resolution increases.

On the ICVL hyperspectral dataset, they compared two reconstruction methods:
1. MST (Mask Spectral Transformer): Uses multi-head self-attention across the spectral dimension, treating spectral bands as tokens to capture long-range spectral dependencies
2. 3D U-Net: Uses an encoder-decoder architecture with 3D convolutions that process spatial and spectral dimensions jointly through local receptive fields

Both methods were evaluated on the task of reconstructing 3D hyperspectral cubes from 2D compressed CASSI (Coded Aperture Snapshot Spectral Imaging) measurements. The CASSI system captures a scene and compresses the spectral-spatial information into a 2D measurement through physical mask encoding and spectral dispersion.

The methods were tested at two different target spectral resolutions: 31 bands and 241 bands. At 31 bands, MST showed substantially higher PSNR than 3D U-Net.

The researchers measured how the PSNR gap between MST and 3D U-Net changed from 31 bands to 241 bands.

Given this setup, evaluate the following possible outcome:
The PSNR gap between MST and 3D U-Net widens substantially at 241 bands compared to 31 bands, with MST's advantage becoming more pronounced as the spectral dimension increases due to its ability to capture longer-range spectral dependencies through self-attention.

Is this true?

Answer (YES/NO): NO